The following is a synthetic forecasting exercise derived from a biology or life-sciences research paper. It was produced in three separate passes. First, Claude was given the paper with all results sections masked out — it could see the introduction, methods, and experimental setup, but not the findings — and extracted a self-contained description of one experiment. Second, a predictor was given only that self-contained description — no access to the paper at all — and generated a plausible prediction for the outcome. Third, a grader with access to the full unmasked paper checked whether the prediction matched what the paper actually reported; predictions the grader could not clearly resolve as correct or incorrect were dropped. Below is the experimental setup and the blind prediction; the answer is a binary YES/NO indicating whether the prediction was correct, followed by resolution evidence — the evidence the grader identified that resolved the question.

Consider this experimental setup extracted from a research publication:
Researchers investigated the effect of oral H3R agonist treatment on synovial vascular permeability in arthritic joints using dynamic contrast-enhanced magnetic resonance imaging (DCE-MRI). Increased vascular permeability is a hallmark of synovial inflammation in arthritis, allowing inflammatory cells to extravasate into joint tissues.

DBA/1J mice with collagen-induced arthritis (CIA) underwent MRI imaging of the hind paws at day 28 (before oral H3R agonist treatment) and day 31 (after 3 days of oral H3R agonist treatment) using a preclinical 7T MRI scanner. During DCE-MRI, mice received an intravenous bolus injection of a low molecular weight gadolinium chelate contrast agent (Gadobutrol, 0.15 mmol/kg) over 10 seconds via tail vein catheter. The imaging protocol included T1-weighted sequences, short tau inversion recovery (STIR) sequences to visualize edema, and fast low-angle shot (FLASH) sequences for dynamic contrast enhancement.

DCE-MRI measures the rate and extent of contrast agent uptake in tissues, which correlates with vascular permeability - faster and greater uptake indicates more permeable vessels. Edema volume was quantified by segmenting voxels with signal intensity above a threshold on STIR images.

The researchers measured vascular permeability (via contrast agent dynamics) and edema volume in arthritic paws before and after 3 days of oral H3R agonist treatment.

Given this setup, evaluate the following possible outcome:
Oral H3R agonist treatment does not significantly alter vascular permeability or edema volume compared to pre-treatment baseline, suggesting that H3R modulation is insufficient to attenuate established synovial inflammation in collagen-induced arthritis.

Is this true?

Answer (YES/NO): NO